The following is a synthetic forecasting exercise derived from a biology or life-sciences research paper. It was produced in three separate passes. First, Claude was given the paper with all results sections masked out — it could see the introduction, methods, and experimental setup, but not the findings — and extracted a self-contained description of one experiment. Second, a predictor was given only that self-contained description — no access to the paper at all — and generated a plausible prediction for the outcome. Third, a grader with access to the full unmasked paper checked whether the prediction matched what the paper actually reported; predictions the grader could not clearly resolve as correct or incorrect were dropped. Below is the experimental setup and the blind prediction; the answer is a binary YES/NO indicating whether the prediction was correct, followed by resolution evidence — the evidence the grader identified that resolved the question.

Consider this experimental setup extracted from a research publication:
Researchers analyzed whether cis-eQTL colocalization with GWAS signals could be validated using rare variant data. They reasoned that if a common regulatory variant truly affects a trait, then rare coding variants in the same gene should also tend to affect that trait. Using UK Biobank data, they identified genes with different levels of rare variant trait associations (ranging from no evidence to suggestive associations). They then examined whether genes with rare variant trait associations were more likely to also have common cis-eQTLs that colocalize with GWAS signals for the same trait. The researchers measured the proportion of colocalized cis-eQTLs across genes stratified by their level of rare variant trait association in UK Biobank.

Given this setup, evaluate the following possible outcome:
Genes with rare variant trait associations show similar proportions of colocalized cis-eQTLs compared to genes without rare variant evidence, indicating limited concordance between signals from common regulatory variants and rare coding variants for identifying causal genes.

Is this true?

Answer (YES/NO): NO